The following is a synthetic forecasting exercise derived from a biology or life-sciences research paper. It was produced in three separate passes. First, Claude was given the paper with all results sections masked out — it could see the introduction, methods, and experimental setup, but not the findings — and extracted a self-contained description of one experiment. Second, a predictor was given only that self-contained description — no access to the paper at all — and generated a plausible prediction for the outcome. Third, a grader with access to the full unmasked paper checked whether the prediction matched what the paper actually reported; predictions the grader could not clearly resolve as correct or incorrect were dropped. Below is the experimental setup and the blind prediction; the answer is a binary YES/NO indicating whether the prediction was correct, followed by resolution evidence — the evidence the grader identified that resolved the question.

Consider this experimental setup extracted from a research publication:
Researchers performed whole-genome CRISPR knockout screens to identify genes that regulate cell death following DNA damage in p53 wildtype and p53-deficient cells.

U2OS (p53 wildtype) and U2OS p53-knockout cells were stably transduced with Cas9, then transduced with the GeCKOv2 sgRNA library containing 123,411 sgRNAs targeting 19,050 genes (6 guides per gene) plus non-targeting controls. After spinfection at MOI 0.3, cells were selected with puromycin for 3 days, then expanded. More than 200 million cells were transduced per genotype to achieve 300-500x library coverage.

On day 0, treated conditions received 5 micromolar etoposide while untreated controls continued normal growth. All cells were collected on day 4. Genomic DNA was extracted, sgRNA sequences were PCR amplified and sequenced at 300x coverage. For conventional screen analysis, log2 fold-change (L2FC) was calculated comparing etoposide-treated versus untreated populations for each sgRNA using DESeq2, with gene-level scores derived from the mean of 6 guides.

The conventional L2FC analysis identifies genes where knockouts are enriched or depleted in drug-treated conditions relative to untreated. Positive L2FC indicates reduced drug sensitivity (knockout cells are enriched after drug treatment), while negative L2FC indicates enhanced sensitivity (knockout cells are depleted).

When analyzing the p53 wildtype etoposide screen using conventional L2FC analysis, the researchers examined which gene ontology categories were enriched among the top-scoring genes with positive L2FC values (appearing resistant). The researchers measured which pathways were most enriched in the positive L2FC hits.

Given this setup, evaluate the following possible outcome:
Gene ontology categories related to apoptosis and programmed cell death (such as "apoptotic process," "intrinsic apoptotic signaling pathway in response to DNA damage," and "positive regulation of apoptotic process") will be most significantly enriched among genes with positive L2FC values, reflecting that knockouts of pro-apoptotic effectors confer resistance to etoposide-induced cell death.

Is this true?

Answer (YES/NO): NO